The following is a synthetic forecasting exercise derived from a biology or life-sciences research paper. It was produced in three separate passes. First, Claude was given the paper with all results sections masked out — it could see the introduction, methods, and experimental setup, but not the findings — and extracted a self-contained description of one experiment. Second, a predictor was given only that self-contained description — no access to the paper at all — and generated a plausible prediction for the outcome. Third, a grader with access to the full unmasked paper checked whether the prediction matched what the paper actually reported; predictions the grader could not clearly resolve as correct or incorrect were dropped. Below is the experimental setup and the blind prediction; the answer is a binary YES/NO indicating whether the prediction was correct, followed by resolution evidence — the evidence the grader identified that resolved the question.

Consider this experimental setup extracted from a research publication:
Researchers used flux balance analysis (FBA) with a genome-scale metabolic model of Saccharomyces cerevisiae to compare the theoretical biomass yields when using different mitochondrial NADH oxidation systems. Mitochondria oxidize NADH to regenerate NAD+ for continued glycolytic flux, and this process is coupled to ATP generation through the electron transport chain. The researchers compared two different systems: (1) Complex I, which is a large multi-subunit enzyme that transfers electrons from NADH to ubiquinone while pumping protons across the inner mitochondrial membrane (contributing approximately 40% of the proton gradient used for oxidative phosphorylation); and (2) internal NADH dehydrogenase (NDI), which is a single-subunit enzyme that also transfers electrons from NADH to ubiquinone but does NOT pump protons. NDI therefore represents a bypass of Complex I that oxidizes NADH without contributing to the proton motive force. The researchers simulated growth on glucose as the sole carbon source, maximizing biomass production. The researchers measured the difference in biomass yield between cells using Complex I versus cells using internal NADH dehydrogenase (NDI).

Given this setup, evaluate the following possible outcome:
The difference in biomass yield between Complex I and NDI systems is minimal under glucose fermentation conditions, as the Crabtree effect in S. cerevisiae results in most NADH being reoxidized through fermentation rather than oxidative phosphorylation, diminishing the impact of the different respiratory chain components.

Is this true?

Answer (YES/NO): NO